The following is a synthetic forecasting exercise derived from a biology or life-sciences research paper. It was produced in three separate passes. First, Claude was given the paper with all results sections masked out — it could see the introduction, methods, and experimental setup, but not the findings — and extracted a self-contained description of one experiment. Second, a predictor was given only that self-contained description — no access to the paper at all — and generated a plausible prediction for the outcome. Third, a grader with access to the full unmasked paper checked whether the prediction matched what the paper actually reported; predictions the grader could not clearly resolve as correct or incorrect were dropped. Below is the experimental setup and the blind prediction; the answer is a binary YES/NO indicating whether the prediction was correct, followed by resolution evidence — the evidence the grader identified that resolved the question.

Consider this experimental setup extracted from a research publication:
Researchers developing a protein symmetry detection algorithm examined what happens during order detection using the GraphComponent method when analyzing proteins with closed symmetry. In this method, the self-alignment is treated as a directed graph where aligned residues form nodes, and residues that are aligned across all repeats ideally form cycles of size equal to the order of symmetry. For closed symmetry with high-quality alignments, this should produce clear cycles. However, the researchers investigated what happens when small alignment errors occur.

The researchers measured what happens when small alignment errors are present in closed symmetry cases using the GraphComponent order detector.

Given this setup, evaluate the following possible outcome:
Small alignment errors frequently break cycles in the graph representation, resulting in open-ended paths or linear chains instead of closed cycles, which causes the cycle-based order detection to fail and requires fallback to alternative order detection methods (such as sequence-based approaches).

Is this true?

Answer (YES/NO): NO